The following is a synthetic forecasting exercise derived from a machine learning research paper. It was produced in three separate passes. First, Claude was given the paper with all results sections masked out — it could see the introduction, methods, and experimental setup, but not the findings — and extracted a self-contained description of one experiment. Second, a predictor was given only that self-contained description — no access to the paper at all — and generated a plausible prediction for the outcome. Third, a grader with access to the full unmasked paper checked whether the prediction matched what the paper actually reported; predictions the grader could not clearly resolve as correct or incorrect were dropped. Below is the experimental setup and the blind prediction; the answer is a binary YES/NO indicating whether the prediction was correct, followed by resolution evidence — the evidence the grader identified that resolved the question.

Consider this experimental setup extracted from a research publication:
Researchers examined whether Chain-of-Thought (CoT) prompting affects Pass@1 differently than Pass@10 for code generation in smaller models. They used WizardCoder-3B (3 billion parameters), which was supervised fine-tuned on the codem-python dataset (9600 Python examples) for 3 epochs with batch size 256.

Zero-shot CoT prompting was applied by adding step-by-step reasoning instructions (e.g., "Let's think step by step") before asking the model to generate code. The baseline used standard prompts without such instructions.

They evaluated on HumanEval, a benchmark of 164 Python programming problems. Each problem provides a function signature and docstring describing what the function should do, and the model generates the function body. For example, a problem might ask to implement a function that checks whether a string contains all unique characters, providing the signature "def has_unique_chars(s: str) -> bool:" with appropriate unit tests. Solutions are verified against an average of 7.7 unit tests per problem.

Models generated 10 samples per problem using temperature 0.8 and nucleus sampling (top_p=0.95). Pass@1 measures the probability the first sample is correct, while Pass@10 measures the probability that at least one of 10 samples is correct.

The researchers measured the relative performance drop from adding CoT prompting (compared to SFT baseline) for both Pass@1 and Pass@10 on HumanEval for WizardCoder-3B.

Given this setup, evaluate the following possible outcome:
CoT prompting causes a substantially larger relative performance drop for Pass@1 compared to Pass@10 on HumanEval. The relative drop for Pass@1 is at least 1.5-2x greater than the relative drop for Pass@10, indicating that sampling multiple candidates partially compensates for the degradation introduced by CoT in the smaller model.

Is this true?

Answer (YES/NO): YES